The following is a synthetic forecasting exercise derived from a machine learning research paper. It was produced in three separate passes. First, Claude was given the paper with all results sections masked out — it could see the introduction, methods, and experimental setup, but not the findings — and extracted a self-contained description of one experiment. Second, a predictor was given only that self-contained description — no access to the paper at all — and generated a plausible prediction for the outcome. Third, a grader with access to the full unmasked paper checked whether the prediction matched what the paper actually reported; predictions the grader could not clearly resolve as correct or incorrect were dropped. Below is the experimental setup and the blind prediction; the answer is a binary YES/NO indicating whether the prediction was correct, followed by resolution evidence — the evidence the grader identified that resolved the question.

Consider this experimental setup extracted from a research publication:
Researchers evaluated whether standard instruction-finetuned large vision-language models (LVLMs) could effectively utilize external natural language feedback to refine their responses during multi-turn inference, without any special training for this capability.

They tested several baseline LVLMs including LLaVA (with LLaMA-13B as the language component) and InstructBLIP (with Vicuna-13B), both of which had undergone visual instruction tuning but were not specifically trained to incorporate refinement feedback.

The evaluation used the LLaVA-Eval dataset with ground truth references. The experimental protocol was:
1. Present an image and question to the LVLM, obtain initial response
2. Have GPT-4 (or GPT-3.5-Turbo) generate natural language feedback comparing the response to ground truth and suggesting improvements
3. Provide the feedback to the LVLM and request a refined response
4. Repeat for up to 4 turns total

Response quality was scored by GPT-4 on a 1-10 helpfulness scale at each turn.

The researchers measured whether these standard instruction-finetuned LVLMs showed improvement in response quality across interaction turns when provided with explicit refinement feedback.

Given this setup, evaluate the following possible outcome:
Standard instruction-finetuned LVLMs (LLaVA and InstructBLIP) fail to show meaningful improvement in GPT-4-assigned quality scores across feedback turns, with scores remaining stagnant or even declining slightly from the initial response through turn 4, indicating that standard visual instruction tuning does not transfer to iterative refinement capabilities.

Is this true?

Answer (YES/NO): YES